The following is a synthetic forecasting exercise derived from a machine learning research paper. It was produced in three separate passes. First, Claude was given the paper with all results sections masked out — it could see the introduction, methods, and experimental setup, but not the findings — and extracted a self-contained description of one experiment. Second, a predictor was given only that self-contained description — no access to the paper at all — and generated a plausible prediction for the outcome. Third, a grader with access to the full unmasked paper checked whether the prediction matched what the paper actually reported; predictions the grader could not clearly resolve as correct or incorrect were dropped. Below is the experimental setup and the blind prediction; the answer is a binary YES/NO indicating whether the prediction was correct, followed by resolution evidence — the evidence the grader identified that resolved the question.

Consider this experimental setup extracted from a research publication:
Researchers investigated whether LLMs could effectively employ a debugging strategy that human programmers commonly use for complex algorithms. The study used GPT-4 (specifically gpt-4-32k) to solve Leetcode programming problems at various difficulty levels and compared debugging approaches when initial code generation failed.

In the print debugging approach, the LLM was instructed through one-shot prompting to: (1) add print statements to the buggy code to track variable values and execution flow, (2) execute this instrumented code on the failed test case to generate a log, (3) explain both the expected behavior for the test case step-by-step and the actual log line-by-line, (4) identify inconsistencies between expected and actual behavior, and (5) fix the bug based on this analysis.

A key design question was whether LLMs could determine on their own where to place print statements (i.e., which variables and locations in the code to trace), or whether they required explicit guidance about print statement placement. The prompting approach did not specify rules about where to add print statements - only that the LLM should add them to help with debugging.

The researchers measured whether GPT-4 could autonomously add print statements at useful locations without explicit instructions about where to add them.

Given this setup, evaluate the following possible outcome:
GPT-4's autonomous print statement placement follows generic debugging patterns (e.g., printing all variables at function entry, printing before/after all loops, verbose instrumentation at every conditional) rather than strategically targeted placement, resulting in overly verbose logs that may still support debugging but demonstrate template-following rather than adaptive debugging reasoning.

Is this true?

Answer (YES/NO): NO